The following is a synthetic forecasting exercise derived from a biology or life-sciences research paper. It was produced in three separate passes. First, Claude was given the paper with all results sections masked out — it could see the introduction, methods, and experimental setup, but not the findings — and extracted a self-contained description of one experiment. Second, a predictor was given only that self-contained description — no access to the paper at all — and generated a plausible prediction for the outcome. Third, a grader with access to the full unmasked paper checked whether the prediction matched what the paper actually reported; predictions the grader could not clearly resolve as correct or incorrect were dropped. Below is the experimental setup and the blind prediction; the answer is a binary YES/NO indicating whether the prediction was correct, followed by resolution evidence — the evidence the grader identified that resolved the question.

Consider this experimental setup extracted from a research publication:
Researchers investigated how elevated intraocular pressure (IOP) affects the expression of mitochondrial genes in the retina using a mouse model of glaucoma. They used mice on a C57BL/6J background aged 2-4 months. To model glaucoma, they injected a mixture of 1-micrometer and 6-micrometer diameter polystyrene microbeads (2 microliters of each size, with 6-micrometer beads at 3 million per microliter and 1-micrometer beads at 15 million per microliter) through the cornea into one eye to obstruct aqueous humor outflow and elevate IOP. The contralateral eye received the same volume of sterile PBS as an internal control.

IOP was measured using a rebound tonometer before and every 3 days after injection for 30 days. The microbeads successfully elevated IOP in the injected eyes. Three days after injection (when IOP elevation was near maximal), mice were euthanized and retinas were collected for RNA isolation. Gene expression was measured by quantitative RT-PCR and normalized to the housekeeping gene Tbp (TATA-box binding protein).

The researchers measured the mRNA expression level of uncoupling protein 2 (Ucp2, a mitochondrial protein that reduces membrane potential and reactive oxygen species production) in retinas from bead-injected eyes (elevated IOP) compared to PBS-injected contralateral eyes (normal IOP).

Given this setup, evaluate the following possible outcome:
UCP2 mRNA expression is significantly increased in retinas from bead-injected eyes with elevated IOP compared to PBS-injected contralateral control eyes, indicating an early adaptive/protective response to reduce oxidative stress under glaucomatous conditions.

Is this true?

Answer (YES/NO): NO